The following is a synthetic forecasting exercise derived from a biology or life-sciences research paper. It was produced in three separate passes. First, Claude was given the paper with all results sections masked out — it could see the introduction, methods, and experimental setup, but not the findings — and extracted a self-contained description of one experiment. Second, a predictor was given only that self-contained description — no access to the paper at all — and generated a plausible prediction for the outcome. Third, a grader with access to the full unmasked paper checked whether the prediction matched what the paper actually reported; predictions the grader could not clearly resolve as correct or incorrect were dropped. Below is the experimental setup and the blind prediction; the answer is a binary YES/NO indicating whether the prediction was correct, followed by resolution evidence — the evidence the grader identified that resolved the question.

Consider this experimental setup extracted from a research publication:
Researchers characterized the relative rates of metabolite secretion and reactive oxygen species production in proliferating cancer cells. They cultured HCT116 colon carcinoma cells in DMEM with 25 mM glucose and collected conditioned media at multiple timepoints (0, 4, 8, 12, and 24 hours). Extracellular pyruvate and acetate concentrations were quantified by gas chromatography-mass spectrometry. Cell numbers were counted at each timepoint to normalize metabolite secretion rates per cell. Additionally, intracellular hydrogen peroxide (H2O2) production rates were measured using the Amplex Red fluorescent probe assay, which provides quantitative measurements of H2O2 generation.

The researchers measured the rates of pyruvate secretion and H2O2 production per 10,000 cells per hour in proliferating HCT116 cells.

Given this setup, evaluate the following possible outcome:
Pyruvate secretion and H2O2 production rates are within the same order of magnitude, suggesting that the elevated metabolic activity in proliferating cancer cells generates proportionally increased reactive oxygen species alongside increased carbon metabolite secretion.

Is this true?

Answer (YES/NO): YES